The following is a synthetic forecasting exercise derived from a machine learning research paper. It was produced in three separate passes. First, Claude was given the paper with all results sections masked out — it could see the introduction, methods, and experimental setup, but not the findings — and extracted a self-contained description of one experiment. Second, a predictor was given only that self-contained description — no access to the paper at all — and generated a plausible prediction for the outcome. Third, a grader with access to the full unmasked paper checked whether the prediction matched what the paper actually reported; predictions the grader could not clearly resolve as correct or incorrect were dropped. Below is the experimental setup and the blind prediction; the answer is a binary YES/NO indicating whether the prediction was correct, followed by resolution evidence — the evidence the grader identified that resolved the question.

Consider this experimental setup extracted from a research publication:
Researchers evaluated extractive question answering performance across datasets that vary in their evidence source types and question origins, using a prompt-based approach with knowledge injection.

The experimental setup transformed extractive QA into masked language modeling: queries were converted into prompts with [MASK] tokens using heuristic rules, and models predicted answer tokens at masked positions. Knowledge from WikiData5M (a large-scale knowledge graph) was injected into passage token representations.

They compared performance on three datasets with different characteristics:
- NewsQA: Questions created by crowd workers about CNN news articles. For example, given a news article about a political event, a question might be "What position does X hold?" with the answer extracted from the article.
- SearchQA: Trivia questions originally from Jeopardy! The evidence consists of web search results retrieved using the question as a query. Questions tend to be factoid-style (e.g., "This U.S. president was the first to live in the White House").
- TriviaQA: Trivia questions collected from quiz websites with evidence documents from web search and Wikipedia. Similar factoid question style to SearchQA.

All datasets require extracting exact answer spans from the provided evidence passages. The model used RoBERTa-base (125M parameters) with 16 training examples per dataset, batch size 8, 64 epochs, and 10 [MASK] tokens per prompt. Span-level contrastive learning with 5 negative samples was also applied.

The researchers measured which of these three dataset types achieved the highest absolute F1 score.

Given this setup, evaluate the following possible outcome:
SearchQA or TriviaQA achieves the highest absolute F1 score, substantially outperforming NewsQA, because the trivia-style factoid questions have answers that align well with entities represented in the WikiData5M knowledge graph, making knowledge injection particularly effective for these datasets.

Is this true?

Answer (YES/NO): NO